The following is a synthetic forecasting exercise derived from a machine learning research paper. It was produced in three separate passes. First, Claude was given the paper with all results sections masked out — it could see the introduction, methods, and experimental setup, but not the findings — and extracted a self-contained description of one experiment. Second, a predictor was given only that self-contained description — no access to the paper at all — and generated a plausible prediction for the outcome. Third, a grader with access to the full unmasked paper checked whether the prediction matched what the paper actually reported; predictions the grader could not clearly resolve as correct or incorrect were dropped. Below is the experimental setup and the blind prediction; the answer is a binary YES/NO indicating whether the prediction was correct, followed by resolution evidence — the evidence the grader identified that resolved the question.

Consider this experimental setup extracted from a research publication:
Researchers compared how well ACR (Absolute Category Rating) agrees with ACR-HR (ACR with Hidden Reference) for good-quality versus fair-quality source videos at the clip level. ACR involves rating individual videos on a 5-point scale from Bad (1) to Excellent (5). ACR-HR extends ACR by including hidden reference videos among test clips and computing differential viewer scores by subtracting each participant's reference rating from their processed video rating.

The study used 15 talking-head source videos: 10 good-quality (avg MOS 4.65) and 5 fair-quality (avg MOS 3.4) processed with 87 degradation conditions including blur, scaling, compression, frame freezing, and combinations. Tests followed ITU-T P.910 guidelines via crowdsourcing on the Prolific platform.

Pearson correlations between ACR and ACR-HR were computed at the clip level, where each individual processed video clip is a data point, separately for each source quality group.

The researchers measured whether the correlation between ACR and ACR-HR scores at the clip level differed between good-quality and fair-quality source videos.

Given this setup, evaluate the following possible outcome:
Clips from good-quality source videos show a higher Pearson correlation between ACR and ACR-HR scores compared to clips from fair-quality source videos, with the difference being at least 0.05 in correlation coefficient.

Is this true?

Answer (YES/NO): YES